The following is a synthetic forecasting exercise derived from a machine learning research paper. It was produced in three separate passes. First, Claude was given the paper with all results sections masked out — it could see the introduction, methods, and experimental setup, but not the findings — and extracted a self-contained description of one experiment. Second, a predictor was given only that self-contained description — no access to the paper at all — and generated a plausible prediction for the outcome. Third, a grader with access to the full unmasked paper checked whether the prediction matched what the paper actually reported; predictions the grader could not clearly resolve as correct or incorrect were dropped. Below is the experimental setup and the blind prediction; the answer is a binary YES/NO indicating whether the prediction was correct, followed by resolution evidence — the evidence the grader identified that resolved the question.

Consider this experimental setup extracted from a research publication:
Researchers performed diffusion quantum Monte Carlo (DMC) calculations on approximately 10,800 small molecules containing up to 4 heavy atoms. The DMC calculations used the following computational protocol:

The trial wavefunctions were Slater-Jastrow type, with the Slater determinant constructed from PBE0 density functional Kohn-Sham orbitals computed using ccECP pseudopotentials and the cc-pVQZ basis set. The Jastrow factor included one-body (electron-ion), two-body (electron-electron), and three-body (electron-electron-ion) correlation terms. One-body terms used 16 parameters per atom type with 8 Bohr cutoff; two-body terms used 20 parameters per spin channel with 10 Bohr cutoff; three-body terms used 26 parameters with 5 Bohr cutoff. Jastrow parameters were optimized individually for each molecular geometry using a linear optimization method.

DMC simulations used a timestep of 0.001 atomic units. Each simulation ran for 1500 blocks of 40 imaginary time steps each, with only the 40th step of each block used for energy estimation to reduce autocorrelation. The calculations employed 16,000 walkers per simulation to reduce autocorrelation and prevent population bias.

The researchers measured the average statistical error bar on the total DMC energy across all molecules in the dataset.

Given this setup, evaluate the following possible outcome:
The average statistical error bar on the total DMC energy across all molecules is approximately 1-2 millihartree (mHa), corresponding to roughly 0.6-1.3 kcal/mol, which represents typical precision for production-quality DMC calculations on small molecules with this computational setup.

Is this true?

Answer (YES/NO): NO